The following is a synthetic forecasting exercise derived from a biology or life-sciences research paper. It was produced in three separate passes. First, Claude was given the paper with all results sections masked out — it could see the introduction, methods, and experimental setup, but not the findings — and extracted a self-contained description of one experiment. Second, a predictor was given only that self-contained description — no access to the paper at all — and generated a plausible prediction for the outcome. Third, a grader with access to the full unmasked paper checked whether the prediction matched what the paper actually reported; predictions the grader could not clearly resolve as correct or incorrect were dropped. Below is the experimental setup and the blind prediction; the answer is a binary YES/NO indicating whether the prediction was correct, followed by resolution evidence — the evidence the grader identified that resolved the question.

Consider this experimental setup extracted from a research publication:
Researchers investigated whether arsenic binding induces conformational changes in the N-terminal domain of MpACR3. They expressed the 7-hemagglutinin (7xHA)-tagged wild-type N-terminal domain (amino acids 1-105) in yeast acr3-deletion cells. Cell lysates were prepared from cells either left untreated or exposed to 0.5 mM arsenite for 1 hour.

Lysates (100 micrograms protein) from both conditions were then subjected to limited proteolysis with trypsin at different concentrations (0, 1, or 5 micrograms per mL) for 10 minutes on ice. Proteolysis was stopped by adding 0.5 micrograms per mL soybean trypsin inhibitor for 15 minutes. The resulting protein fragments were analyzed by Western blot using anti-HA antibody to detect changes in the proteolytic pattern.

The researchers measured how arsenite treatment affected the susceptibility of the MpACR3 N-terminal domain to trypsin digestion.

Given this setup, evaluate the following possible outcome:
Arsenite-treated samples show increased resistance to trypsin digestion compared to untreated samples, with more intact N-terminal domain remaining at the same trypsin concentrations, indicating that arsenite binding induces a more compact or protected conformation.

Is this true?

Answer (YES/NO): YES